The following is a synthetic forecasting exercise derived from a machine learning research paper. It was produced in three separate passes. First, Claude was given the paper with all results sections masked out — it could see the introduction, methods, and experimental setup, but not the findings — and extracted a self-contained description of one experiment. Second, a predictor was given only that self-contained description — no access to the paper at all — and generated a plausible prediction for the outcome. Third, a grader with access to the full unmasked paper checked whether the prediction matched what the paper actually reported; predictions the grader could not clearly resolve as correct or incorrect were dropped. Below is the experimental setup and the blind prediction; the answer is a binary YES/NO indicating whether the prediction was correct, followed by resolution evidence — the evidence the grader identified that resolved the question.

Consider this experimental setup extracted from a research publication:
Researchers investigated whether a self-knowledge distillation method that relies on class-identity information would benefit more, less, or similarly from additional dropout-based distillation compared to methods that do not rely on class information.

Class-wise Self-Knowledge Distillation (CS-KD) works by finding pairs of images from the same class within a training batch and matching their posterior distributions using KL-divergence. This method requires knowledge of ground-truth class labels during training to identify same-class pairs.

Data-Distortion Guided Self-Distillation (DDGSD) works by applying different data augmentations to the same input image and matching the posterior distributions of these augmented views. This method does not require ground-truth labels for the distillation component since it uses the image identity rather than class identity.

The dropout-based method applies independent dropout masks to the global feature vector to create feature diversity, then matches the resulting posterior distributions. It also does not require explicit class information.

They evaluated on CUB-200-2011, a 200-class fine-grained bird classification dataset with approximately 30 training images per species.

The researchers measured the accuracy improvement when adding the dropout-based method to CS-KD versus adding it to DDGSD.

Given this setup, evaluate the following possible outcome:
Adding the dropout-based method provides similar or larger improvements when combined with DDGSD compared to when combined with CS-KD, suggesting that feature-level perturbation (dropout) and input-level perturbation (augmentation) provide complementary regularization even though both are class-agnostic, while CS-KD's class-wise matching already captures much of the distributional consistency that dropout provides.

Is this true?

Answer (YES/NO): YES